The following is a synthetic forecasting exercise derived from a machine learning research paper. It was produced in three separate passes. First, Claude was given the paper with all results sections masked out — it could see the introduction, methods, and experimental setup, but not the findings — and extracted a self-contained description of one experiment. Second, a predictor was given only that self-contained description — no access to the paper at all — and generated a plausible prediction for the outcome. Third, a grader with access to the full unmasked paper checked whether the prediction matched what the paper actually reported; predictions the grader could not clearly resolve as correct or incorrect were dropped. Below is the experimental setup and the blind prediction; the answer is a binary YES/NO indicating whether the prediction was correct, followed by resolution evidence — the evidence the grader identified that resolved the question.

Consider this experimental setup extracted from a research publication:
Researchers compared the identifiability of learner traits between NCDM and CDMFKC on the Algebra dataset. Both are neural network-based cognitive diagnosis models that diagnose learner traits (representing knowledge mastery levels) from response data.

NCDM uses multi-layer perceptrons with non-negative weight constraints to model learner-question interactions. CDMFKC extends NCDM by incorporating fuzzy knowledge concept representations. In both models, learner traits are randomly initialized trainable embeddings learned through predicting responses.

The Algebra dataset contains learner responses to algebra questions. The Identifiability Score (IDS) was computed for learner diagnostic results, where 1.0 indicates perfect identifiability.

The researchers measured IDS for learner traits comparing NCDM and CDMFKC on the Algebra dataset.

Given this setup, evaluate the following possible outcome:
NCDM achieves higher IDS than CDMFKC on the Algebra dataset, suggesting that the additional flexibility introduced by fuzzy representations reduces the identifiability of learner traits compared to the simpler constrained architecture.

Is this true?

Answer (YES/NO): YES